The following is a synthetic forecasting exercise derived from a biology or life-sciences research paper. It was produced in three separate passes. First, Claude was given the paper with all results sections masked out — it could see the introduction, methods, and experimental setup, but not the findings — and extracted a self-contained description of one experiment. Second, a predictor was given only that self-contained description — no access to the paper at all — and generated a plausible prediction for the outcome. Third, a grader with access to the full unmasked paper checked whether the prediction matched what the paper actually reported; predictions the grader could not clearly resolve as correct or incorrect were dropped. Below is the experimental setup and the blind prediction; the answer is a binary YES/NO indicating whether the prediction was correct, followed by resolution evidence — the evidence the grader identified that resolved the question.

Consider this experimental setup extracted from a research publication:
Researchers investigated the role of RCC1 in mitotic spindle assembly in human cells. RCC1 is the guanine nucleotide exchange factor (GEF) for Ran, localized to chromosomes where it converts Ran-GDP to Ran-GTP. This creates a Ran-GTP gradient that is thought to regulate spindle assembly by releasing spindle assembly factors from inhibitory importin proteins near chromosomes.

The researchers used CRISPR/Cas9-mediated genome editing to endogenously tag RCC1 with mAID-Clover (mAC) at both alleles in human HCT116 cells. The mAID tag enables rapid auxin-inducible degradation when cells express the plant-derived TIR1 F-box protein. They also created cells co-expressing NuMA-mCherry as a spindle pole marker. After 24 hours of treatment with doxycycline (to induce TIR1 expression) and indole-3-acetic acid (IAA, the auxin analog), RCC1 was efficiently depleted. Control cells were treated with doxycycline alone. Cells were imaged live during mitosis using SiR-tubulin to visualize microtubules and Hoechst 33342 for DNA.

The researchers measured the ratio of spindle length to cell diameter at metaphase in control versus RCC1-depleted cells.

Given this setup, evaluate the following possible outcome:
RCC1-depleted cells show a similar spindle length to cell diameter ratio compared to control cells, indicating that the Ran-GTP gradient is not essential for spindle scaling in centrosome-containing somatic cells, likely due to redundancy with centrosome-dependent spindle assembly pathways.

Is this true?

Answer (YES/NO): NO